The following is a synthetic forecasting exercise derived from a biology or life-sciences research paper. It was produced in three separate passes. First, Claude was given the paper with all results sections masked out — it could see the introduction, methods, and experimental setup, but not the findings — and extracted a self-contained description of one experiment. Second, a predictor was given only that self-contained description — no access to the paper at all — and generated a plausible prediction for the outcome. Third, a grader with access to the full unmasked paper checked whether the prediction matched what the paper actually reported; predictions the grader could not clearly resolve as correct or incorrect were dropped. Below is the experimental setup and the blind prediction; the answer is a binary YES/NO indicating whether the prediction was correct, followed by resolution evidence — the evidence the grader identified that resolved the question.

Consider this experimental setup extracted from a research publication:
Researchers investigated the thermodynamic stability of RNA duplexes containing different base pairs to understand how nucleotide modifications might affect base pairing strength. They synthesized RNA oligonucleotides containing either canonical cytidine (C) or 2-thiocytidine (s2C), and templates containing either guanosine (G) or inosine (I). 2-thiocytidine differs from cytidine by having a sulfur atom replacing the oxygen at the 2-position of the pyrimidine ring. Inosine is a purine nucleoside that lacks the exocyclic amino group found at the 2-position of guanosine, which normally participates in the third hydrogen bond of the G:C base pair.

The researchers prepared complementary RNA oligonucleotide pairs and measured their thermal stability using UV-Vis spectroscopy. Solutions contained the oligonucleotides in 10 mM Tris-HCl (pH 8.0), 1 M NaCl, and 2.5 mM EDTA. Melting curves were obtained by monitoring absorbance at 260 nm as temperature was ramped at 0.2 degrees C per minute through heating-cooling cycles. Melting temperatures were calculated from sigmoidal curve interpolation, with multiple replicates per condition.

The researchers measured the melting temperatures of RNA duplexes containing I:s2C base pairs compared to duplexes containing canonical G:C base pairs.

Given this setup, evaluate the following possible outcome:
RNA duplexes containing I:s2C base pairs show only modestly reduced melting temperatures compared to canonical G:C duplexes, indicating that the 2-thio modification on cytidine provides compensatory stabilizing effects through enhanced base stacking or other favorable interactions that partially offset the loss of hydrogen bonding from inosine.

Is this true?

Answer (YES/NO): YES